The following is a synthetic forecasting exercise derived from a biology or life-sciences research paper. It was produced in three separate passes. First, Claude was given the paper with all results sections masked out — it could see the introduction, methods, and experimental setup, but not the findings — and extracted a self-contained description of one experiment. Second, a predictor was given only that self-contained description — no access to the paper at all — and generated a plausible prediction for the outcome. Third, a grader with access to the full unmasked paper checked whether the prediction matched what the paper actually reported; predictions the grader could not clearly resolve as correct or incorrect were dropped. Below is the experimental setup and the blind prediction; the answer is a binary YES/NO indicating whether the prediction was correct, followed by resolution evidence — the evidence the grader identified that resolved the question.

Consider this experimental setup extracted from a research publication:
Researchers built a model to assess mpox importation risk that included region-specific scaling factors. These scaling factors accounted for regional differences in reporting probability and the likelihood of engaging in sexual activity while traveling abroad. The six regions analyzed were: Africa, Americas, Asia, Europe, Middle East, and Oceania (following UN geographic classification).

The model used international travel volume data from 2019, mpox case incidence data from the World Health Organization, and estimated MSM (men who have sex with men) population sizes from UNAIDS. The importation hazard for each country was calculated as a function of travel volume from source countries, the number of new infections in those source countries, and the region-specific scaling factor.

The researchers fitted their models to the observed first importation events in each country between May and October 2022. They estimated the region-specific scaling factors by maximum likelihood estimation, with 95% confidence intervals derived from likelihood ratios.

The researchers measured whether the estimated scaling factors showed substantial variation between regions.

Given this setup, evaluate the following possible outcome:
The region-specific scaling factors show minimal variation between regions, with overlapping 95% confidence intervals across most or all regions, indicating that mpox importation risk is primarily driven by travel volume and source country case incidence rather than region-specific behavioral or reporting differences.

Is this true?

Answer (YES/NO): NO